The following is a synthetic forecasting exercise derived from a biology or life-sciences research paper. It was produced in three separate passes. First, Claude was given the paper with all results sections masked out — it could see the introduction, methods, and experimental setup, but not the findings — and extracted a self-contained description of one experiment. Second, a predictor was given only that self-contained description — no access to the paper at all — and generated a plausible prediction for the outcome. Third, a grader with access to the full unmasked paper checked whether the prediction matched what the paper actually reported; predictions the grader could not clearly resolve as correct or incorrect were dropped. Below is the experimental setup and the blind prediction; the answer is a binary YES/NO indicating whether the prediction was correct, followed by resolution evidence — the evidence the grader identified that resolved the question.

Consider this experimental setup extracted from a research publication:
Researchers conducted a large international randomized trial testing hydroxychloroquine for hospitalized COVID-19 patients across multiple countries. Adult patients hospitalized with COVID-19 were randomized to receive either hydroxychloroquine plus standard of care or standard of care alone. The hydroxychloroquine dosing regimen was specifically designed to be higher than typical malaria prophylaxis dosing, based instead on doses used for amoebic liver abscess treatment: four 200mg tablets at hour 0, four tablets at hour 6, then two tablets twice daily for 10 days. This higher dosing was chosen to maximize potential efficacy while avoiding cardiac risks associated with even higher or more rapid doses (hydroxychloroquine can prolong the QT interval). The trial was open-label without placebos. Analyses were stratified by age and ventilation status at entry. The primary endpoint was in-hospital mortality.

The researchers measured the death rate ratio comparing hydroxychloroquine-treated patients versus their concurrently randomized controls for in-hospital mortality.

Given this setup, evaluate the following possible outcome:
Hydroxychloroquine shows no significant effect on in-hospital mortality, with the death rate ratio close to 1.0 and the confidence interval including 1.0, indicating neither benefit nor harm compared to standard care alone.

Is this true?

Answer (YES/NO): NO